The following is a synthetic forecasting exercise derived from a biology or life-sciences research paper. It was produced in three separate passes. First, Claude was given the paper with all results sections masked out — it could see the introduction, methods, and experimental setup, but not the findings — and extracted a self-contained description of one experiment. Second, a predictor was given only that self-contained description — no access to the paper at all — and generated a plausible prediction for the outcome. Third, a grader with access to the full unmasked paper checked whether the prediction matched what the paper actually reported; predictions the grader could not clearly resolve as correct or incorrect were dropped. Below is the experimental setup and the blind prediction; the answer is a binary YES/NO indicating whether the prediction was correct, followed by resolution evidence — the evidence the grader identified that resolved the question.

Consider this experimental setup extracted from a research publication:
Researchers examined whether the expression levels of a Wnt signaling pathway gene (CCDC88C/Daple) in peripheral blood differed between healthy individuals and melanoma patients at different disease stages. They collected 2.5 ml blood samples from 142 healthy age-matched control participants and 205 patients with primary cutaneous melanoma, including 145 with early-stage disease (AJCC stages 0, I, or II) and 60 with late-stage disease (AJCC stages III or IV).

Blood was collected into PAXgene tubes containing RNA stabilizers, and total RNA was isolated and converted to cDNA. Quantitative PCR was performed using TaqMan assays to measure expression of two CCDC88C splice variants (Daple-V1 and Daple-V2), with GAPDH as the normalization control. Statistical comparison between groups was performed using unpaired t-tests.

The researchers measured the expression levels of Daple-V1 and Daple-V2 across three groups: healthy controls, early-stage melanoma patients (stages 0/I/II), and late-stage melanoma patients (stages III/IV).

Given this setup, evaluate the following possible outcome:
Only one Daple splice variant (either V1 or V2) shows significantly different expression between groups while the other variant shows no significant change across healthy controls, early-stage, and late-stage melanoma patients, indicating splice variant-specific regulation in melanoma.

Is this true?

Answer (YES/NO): NO